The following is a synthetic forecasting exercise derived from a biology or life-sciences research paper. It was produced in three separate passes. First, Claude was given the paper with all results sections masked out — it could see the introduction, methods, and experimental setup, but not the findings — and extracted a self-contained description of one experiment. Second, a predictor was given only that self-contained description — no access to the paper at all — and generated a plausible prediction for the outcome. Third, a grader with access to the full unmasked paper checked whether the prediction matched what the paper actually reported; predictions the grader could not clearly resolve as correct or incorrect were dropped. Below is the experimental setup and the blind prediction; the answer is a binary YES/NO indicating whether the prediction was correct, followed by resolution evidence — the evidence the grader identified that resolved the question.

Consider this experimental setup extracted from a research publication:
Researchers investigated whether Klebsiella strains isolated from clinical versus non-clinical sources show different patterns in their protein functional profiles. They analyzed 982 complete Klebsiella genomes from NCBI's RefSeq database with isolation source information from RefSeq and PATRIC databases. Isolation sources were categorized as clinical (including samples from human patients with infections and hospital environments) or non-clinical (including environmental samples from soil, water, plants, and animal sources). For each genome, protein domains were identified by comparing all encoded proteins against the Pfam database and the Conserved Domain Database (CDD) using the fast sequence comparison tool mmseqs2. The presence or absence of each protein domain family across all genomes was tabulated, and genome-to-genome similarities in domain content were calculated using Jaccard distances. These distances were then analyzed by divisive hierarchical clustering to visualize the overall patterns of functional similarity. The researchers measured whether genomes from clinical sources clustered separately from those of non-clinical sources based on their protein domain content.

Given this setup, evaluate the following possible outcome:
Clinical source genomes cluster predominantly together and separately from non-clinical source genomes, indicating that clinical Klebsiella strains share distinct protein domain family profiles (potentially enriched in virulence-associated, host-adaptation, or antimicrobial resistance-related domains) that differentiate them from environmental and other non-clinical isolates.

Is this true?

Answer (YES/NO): NO